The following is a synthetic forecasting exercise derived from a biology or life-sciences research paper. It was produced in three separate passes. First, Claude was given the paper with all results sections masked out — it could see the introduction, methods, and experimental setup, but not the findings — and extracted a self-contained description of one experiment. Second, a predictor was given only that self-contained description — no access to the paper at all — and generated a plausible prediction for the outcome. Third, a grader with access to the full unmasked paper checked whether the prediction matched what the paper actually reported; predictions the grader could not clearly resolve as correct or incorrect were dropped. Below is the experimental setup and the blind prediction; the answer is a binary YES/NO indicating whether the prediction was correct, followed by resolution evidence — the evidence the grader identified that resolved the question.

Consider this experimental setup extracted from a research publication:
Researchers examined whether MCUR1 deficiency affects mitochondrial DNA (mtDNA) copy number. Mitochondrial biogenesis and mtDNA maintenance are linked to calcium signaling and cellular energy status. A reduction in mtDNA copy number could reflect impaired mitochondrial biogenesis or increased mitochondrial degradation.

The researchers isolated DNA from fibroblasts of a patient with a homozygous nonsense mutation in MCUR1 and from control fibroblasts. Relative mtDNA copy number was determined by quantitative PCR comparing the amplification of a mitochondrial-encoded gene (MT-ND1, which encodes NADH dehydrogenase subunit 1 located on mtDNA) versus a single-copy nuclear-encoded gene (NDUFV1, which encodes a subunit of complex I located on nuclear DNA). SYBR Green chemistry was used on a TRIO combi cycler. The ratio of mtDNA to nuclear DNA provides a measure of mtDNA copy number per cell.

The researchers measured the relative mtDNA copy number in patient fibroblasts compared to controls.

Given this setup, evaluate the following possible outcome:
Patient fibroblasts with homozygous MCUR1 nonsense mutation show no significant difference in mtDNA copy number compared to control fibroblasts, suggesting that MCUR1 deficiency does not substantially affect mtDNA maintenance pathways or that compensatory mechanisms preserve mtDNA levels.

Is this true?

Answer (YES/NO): NO